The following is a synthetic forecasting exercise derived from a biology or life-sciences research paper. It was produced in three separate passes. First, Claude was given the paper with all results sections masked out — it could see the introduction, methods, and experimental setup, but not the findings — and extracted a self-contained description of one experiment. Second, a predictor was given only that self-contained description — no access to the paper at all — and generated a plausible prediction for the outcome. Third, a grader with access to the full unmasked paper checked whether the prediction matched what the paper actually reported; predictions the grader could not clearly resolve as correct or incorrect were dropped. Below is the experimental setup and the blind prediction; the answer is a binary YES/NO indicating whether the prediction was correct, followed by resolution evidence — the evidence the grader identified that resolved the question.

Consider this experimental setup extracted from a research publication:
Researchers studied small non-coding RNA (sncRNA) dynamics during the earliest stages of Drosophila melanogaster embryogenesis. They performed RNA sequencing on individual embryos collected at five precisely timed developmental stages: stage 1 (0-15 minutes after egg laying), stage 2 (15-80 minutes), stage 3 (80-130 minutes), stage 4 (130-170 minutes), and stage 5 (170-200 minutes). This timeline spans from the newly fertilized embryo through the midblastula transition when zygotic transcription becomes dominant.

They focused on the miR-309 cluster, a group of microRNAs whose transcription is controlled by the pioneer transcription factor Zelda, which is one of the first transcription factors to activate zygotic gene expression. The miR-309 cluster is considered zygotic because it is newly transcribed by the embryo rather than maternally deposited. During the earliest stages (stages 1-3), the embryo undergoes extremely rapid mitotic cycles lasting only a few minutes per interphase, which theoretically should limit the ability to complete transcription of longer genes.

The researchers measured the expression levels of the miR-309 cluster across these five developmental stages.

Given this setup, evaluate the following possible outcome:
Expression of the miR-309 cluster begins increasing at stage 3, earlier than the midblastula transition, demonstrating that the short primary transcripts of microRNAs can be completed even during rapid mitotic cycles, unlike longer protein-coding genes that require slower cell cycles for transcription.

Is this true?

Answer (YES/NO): NO